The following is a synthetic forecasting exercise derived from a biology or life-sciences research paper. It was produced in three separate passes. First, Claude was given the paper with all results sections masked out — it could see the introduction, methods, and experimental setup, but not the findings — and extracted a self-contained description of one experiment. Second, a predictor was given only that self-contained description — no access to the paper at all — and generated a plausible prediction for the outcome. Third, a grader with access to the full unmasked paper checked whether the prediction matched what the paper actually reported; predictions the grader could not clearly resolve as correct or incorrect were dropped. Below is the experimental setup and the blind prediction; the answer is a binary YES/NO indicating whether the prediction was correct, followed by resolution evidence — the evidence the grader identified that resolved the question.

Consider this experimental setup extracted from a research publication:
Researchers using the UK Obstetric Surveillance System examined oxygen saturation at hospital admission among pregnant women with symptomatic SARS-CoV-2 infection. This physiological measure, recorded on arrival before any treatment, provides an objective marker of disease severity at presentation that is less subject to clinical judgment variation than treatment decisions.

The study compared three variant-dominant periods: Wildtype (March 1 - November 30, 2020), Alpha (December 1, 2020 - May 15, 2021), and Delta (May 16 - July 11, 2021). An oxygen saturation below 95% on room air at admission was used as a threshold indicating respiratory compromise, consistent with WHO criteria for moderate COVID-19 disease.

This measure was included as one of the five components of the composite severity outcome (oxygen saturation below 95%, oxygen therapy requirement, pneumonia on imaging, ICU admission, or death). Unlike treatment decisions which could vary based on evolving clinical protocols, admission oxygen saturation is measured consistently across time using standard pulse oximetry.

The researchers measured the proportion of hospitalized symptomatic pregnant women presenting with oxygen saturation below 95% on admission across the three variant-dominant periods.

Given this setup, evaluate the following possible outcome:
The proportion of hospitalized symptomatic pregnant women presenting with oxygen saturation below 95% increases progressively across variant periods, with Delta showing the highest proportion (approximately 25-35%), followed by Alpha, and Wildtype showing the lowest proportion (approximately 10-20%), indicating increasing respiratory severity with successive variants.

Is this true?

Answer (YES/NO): NO